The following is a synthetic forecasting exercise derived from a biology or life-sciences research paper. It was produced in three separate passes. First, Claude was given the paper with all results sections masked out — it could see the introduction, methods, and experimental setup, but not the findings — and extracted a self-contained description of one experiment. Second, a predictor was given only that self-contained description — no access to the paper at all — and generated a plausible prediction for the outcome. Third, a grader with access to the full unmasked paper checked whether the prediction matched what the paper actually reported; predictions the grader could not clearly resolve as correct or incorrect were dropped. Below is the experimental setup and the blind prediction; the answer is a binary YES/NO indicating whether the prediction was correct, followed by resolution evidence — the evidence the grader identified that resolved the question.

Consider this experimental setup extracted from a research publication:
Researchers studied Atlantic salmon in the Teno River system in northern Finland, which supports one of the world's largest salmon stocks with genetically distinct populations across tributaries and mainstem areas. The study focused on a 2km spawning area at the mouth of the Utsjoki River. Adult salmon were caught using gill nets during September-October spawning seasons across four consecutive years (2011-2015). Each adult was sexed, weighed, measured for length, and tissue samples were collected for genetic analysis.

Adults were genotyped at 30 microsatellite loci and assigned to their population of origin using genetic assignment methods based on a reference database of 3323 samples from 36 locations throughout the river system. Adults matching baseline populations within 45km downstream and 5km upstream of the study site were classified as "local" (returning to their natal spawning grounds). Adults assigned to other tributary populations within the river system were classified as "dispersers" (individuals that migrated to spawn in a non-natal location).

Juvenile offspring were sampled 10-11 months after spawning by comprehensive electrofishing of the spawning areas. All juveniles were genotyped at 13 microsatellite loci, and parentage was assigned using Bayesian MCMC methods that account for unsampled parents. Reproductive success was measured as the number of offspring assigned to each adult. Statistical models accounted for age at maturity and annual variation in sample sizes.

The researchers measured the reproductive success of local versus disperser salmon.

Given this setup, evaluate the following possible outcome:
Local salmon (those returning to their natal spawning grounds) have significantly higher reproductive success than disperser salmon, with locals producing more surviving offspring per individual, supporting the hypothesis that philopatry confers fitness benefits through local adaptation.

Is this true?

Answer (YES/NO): YES